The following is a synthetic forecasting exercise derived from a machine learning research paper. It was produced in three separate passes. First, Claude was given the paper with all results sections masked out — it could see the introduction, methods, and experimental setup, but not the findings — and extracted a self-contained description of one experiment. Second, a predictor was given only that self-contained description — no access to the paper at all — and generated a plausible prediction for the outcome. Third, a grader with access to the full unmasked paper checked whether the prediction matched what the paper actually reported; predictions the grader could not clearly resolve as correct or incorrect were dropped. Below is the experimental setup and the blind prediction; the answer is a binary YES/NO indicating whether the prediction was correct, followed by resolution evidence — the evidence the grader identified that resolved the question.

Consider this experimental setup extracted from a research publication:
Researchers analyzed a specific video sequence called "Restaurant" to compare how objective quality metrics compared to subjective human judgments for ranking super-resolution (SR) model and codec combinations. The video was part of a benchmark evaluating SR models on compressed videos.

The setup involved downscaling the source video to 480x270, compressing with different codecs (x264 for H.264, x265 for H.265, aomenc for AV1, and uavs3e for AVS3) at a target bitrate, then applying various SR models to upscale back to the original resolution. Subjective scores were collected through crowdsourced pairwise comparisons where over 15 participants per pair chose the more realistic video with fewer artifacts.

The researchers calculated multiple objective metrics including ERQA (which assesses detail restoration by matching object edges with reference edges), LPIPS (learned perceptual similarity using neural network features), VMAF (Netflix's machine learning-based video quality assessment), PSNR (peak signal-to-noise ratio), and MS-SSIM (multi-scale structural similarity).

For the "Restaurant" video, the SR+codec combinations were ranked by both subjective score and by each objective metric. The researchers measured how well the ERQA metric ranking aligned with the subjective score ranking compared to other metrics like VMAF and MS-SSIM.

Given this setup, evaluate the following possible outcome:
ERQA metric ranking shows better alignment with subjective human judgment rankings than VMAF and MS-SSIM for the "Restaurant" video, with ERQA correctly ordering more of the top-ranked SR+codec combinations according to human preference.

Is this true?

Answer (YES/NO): YES